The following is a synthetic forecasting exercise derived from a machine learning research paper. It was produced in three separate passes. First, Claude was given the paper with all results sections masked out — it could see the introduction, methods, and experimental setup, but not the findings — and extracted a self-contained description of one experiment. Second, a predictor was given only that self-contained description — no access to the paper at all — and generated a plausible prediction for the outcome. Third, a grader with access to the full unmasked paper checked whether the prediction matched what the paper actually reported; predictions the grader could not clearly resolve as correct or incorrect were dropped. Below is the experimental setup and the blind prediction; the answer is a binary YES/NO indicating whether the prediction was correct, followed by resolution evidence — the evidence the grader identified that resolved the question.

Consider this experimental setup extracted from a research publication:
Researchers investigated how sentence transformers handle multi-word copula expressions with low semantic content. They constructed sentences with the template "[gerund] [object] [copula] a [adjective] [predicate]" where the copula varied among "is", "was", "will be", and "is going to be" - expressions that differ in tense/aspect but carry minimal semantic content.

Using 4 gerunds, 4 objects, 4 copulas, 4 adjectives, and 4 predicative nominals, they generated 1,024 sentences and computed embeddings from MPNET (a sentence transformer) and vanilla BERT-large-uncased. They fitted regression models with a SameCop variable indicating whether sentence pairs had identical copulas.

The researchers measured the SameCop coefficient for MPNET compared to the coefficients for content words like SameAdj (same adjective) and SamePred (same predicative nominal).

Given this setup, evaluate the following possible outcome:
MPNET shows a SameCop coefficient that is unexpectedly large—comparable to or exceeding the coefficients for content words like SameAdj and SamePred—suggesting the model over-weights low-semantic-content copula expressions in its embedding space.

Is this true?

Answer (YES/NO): NO